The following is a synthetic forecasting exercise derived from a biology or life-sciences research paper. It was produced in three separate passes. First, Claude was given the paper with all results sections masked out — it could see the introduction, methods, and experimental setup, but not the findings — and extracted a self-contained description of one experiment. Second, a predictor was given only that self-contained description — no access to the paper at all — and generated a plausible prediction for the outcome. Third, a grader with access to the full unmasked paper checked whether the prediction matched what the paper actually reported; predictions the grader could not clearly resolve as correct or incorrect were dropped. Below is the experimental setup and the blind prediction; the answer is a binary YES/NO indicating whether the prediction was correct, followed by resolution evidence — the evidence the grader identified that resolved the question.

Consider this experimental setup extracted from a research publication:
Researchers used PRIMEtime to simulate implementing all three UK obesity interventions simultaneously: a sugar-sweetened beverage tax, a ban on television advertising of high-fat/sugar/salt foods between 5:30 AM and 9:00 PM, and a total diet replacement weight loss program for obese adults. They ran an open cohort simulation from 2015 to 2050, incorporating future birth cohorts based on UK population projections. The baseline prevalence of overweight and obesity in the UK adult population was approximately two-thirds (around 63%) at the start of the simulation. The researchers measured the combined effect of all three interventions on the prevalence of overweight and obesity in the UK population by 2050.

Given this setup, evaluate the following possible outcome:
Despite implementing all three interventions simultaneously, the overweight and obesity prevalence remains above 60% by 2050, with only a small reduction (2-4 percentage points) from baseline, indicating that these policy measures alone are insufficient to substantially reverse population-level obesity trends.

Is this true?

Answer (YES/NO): NO